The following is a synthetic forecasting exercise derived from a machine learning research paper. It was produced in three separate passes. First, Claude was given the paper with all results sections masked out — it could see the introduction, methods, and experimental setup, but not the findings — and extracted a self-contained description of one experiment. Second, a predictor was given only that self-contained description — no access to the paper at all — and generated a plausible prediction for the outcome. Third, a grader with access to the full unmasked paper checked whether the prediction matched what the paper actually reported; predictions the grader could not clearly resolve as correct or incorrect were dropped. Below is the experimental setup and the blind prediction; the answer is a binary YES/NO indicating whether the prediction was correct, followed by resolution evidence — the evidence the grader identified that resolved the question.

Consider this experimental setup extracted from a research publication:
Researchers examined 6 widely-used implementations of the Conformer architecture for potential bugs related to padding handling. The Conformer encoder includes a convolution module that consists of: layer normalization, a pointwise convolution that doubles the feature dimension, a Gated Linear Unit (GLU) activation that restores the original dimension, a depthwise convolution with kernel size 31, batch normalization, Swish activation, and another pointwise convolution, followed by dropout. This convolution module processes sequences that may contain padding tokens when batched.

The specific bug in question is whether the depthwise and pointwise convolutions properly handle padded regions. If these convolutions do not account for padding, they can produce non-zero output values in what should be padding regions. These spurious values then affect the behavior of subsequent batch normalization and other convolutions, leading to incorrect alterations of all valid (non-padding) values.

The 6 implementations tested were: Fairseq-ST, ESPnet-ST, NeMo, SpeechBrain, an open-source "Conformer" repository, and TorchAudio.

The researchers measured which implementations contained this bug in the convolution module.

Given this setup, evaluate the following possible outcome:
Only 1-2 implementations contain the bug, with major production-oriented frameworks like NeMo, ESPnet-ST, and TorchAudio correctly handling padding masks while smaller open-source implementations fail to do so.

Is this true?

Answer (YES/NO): NO